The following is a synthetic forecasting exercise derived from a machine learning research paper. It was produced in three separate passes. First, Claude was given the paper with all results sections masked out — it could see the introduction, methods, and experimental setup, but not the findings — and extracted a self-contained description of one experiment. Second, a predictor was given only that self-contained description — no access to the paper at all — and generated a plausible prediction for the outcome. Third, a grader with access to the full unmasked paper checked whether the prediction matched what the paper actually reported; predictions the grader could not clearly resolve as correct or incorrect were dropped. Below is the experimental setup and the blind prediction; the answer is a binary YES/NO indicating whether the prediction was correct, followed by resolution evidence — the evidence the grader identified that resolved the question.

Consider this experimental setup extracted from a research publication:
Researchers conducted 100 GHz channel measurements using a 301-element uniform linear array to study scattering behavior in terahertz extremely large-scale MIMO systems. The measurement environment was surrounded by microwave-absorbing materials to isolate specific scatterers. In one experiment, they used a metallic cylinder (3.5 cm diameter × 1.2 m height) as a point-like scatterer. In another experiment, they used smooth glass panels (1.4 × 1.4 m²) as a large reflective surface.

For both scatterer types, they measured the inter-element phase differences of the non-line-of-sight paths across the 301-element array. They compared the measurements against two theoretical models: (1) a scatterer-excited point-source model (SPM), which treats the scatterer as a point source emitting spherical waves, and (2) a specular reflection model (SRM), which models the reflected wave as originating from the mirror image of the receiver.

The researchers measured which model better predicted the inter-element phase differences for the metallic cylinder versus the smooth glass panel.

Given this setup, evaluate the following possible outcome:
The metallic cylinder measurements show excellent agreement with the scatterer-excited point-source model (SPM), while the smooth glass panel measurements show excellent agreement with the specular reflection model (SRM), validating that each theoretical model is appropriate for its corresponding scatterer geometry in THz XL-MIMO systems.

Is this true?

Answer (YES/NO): YES